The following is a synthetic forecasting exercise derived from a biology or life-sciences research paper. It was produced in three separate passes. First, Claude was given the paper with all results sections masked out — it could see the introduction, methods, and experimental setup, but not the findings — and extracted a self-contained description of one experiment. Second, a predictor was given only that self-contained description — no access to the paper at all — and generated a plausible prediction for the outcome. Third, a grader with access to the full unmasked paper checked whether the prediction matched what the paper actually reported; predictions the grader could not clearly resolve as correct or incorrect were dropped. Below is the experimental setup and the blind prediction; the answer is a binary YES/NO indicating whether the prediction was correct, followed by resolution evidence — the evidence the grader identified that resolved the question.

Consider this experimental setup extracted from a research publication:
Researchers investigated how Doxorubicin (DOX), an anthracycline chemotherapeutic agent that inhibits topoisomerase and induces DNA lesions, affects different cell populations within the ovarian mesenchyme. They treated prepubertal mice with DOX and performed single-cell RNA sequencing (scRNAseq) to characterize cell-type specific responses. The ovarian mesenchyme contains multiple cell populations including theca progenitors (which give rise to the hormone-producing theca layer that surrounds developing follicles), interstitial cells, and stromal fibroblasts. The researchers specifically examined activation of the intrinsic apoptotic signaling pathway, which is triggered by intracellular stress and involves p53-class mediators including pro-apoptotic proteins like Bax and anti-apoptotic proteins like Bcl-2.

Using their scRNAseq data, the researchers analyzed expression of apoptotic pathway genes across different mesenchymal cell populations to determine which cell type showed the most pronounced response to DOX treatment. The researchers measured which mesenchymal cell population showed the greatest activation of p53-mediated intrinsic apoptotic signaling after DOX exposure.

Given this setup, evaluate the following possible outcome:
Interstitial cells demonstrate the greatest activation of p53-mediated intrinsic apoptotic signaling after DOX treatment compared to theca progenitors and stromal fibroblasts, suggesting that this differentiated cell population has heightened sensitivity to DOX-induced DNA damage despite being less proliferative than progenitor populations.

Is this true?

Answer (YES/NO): NO